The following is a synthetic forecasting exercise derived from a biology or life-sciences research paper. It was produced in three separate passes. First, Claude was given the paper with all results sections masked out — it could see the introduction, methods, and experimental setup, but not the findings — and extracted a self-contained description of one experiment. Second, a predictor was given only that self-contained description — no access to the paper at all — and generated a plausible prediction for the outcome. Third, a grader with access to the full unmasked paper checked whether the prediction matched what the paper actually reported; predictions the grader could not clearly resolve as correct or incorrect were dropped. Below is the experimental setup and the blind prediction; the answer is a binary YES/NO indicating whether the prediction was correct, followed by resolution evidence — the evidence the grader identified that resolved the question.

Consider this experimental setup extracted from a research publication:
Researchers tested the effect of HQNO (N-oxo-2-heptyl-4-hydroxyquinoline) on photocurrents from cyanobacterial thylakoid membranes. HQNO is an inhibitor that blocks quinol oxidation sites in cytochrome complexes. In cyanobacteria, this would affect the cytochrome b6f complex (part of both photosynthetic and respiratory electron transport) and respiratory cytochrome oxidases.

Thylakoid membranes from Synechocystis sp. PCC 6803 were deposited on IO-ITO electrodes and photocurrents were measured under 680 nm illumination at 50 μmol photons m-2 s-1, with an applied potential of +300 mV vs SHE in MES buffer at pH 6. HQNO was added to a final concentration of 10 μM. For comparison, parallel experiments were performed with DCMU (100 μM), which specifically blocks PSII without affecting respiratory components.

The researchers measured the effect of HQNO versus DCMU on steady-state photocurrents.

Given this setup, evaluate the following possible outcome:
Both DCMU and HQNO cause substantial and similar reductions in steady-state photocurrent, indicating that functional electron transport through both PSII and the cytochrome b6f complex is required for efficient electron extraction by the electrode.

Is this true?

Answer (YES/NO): NO